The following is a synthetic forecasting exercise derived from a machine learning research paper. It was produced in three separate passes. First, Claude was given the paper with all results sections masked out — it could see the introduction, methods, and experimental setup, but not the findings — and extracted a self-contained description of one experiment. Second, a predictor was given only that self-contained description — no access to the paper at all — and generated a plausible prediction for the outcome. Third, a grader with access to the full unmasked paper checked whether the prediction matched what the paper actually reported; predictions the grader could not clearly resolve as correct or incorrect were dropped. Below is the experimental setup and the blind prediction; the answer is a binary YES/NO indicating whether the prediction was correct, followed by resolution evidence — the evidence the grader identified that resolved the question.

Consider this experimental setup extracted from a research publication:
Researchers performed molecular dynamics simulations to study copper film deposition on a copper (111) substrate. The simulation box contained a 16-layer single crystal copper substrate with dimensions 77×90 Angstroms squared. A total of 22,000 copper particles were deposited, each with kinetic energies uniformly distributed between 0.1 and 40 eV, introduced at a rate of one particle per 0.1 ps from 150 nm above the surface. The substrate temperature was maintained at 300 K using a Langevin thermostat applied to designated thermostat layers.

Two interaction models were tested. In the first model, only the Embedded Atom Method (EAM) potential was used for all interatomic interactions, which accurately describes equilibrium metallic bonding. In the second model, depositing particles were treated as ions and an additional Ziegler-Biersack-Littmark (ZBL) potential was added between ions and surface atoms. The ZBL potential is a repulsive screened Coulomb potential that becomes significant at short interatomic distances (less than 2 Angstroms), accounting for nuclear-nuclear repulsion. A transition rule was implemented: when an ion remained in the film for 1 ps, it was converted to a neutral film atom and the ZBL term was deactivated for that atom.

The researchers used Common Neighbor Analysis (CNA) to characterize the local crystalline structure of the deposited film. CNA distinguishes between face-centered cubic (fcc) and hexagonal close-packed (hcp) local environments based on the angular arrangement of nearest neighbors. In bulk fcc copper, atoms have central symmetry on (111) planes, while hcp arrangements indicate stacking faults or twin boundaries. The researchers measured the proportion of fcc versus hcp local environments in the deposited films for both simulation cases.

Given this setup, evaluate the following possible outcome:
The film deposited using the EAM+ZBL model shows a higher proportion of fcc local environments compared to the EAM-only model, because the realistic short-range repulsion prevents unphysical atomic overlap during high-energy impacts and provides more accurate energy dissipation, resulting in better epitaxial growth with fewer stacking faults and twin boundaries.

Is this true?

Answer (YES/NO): NO